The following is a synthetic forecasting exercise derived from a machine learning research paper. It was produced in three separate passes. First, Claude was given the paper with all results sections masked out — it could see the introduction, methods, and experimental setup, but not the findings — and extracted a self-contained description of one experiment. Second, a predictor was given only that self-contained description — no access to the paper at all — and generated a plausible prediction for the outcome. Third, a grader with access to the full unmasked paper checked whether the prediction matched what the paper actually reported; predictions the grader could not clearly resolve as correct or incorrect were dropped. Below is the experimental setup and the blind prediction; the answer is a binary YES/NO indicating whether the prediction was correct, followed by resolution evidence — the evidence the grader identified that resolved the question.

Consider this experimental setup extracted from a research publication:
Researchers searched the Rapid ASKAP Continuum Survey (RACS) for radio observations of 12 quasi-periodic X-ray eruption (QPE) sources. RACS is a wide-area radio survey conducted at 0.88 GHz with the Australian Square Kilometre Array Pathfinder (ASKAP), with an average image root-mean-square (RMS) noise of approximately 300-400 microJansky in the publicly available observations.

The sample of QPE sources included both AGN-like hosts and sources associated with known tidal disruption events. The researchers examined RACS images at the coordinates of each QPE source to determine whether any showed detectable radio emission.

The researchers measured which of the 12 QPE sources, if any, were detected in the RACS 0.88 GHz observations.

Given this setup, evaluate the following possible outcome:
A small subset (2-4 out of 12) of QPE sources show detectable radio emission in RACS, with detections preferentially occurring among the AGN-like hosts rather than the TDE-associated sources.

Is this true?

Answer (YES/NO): NO